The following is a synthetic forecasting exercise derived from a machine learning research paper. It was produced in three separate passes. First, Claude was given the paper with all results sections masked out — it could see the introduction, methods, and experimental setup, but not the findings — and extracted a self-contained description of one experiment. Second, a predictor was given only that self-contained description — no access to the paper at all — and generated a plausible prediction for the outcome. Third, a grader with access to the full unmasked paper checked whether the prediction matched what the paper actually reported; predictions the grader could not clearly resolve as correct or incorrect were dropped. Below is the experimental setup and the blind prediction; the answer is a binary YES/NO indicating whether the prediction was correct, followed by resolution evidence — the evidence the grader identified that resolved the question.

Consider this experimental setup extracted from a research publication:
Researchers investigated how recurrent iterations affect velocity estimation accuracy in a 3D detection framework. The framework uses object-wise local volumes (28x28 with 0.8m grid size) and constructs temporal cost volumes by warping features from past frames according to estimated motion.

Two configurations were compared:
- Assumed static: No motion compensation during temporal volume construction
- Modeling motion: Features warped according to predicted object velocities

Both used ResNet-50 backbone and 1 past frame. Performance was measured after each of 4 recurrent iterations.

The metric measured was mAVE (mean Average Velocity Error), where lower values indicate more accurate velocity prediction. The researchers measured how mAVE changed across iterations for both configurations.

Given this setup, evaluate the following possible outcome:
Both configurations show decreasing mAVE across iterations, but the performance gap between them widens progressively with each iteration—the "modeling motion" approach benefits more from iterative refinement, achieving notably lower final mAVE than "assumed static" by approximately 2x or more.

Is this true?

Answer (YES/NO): NO